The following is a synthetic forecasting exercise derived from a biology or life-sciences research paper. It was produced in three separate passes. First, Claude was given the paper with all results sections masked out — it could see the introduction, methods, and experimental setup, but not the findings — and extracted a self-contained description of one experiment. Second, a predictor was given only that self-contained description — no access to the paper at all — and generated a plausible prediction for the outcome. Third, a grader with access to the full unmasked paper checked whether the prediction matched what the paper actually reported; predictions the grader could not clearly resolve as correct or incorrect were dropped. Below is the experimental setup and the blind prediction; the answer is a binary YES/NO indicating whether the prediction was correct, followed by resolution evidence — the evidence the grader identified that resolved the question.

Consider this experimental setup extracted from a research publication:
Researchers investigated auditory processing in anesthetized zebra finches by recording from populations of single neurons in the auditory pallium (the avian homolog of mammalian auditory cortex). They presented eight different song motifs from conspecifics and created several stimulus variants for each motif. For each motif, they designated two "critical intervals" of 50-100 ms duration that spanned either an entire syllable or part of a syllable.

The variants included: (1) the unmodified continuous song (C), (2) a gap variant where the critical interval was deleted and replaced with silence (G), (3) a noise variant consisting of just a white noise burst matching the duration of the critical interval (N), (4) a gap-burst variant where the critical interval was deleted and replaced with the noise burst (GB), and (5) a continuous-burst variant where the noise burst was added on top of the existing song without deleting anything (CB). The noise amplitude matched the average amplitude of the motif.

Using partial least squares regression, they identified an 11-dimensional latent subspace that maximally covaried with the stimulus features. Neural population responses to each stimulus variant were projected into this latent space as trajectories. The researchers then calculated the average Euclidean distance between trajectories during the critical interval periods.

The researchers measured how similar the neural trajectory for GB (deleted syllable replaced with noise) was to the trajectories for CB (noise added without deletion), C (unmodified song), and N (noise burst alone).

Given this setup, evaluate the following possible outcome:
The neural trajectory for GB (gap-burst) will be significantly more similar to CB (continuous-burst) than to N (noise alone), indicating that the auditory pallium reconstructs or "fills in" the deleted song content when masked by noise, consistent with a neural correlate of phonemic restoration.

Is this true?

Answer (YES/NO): YES